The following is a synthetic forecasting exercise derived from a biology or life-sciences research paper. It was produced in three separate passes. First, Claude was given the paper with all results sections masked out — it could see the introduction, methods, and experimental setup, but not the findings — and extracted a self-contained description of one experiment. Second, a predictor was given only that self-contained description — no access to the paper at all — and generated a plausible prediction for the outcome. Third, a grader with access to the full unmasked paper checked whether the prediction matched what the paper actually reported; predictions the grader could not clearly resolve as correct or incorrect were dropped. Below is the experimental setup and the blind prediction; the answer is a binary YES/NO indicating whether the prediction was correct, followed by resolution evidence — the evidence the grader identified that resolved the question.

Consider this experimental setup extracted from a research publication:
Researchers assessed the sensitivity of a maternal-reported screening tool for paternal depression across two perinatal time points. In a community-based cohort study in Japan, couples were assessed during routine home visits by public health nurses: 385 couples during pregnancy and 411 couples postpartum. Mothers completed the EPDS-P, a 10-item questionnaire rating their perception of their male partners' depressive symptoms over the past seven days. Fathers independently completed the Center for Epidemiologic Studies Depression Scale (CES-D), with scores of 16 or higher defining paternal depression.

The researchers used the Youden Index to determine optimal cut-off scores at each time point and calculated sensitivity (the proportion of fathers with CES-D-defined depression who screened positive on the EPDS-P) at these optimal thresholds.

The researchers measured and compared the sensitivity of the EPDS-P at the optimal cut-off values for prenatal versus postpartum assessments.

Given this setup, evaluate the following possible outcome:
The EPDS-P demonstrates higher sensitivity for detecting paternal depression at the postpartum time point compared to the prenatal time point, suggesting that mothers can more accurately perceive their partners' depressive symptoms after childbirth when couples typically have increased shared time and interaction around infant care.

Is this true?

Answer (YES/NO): NO